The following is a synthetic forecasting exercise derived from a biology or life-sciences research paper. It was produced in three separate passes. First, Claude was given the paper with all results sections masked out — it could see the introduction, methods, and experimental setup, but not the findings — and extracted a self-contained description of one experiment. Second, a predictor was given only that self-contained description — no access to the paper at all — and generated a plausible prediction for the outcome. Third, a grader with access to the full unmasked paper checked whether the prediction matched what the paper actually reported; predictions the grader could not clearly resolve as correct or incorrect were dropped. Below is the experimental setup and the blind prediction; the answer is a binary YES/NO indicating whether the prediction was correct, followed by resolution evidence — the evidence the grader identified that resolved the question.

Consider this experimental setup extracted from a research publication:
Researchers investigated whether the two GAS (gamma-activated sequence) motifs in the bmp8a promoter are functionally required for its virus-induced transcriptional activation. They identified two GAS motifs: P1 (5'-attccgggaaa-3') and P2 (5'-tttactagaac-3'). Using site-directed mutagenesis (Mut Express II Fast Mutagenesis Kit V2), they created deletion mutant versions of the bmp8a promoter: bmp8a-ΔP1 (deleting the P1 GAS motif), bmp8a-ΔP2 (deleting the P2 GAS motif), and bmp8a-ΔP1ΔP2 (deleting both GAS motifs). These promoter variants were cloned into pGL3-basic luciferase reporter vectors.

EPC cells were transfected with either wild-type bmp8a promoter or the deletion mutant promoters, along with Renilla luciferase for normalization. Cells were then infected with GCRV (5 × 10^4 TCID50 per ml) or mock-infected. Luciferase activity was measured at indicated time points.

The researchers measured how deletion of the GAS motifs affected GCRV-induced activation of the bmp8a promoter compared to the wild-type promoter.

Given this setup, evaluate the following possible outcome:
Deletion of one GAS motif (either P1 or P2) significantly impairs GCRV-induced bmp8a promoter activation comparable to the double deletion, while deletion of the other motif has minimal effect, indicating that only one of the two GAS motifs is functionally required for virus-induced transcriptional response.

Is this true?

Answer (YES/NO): NO